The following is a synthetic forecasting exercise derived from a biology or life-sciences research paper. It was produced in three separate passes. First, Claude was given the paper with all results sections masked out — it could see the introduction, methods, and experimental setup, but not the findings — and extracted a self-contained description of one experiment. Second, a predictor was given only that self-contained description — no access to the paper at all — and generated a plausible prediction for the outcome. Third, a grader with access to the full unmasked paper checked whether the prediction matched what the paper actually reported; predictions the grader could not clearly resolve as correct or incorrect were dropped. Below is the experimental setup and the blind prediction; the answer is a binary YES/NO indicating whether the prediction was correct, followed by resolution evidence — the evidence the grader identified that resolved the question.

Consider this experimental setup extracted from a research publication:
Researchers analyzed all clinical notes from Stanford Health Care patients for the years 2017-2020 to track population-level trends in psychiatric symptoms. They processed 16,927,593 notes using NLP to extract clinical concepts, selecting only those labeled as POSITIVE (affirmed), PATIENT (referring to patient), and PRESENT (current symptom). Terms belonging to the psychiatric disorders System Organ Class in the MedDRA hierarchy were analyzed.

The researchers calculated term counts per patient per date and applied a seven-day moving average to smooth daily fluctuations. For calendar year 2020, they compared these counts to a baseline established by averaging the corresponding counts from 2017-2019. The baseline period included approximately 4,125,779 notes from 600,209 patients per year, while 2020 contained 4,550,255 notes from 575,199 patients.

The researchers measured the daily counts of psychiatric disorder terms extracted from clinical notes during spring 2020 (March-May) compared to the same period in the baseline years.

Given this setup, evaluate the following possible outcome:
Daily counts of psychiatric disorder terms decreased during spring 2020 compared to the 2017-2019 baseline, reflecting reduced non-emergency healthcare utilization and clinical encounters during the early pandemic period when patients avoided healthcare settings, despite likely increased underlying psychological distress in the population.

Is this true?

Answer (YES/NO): NO